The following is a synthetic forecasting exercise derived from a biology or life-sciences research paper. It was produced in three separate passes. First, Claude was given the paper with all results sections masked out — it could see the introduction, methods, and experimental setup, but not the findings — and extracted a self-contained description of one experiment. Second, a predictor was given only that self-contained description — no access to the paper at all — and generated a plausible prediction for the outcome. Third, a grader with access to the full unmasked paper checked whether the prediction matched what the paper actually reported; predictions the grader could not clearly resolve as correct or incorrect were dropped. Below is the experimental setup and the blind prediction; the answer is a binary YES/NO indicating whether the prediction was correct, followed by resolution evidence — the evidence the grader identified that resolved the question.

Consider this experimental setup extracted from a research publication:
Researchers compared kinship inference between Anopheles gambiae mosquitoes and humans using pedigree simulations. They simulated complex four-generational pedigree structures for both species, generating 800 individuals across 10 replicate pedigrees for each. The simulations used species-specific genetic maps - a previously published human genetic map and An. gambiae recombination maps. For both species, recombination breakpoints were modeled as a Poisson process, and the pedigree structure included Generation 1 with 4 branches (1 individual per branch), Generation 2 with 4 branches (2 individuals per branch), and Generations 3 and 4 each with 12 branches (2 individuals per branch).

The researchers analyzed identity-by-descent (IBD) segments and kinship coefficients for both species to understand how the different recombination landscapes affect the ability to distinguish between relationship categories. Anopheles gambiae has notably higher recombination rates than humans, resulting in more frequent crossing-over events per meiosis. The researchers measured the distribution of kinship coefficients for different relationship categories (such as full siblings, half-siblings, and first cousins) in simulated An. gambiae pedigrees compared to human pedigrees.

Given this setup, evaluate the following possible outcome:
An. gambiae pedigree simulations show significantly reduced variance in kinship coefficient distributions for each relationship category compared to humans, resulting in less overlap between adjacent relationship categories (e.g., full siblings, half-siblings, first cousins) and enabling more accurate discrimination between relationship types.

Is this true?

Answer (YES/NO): NO